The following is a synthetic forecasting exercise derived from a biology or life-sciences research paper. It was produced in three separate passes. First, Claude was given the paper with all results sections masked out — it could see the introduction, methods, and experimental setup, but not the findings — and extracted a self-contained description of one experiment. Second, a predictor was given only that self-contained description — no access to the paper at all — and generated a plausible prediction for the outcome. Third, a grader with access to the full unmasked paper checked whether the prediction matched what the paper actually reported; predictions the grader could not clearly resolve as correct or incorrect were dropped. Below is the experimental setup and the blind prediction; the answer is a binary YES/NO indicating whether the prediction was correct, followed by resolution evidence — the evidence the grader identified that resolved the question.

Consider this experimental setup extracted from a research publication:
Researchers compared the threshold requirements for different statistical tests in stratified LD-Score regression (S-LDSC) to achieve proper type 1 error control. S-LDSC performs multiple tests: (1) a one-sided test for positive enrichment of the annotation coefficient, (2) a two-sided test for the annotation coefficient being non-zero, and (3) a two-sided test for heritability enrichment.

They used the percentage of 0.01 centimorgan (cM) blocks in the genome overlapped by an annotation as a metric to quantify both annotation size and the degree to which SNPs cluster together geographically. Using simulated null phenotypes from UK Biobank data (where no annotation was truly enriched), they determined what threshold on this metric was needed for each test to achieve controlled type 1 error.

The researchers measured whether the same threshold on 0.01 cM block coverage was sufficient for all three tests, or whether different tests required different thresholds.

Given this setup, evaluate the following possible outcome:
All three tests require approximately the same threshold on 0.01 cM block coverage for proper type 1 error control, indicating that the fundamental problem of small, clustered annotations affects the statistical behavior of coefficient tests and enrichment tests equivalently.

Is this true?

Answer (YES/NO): NO